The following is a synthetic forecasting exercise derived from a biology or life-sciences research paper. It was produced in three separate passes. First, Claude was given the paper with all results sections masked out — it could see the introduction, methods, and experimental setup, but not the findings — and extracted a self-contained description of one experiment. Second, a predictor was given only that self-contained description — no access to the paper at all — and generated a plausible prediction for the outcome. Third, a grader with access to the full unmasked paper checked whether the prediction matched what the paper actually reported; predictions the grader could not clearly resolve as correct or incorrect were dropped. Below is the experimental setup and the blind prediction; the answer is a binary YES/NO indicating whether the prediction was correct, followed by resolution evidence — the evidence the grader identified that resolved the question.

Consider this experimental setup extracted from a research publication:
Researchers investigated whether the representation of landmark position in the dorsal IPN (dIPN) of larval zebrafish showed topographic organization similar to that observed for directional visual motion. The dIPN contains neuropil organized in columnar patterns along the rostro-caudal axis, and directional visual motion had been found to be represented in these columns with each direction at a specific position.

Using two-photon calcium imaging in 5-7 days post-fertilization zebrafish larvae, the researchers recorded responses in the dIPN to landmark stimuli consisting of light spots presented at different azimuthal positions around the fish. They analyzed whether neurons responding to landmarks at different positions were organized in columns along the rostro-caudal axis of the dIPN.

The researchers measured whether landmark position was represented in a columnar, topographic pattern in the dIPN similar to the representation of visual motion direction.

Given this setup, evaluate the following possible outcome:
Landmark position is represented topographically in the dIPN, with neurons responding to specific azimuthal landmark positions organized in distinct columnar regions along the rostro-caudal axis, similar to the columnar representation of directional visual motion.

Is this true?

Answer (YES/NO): YES